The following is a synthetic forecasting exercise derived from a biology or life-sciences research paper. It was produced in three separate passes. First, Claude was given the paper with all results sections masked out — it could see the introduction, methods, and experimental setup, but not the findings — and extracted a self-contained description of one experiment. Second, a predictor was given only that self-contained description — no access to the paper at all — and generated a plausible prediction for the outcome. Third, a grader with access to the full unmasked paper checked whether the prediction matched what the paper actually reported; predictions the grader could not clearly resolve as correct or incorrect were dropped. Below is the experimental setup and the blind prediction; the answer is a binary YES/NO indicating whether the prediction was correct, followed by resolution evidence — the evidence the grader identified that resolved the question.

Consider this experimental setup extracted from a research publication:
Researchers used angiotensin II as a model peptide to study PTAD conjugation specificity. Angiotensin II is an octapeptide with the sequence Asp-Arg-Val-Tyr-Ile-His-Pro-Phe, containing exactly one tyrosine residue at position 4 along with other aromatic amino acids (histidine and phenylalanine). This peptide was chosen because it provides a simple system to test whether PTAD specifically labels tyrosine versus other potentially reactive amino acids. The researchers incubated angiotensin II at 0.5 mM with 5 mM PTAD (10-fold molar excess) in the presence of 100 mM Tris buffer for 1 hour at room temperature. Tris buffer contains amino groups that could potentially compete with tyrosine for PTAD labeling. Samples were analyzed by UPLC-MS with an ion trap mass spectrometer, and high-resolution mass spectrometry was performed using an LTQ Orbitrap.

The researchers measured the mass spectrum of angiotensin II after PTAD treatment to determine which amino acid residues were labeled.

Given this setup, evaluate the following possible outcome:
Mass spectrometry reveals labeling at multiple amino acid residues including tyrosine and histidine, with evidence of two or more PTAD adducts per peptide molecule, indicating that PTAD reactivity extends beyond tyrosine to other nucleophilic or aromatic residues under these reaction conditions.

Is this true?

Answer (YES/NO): NO